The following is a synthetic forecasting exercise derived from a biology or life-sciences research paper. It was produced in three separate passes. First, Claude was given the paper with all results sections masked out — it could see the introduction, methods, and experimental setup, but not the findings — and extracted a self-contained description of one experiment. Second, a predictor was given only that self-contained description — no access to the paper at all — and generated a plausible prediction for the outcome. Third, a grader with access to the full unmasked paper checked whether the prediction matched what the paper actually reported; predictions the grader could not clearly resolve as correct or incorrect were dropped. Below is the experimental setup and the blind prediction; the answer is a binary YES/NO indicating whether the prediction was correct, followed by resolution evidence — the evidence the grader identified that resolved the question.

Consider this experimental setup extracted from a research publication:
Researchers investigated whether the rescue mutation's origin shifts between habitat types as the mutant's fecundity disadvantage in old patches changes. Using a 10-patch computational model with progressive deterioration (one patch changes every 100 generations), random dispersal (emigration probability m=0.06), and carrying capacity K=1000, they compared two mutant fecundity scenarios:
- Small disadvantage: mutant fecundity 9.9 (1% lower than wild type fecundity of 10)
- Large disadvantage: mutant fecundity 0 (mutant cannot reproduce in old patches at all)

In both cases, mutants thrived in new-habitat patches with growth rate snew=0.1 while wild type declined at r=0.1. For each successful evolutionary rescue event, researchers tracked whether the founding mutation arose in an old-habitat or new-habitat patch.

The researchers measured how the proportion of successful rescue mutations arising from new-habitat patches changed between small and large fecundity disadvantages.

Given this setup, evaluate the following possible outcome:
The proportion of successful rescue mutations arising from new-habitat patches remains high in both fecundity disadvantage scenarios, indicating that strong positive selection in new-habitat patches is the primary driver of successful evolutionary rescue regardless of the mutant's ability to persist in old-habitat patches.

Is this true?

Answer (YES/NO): NO